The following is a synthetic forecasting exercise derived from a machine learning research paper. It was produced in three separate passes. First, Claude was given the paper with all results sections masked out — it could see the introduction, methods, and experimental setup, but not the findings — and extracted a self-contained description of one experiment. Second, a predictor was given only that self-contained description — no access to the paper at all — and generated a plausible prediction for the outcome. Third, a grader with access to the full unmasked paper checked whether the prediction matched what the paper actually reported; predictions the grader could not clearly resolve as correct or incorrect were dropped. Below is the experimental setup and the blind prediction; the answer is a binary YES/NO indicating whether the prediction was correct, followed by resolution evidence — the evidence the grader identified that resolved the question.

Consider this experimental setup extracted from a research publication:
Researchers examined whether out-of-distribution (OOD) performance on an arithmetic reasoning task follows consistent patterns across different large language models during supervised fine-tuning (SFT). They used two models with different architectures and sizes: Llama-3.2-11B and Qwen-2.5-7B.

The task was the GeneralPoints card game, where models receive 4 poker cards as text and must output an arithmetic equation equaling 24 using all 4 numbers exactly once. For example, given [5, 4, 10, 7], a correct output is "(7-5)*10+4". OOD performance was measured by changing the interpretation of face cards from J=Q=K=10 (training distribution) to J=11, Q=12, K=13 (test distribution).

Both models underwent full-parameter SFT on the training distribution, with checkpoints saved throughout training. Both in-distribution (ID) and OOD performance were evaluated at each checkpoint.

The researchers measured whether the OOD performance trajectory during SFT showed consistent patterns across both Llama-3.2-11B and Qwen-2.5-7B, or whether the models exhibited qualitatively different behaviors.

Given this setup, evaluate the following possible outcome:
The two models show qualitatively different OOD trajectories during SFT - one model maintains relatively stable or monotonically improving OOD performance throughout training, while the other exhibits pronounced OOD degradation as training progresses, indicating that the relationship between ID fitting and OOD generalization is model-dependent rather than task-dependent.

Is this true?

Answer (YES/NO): NO